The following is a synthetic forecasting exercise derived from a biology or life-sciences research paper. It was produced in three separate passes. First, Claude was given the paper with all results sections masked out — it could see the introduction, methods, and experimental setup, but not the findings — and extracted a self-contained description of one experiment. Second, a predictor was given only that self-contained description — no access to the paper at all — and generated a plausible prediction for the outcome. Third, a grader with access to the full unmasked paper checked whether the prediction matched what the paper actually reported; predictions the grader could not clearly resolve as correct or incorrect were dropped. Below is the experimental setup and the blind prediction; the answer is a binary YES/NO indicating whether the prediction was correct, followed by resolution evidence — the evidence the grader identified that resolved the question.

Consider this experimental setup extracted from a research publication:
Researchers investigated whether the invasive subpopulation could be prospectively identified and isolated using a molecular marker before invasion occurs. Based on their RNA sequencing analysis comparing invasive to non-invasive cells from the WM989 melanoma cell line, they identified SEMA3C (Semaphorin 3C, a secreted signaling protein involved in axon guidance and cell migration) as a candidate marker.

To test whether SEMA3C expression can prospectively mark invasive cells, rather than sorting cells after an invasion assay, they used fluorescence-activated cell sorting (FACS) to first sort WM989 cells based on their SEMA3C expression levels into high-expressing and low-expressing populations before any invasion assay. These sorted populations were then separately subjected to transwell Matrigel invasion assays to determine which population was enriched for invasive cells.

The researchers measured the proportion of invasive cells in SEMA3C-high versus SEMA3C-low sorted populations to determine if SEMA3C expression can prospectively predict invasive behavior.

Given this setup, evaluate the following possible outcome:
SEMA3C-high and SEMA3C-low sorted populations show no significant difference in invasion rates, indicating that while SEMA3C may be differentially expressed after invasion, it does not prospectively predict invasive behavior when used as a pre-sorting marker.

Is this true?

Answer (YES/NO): NO